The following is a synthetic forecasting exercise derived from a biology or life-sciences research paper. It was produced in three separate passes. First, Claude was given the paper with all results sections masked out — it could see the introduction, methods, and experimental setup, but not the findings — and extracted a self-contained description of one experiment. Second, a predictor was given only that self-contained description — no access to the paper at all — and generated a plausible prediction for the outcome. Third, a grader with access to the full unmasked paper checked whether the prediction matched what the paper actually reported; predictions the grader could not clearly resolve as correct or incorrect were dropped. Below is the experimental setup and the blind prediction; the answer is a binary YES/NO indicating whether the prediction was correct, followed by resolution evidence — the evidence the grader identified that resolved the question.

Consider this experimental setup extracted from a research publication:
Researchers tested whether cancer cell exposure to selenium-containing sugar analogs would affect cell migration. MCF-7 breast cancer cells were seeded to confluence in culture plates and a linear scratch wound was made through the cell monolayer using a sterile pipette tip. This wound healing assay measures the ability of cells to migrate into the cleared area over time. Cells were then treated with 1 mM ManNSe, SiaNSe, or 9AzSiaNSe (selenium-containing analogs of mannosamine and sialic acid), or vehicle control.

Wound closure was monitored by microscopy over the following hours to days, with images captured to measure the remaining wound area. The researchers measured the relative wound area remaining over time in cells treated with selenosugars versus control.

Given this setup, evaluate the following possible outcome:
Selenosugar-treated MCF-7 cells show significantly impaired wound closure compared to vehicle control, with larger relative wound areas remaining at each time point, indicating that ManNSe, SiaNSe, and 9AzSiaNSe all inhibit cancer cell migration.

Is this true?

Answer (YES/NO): YES